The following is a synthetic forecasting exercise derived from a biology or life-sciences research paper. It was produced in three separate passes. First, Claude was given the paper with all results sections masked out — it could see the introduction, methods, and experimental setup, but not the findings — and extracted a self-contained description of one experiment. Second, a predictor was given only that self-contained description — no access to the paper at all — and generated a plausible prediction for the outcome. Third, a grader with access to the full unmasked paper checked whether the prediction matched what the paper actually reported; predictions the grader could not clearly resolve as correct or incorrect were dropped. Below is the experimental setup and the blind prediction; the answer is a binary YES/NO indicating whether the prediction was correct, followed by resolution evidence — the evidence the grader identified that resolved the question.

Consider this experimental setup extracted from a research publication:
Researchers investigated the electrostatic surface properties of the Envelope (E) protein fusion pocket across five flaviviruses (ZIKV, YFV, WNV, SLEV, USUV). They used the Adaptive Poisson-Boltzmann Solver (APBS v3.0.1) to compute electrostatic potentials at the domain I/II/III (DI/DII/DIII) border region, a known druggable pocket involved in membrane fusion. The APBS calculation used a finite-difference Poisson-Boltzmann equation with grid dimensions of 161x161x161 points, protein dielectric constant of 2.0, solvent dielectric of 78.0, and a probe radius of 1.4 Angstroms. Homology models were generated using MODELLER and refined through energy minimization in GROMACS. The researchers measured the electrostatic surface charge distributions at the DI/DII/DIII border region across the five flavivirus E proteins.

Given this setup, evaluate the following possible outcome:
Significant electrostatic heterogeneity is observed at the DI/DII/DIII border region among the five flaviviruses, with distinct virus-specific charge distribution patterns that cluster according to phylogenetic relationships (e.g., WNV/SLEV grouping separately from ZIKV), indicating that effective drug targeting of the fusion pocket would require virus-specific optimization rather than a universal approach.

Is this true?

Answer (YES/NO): YES